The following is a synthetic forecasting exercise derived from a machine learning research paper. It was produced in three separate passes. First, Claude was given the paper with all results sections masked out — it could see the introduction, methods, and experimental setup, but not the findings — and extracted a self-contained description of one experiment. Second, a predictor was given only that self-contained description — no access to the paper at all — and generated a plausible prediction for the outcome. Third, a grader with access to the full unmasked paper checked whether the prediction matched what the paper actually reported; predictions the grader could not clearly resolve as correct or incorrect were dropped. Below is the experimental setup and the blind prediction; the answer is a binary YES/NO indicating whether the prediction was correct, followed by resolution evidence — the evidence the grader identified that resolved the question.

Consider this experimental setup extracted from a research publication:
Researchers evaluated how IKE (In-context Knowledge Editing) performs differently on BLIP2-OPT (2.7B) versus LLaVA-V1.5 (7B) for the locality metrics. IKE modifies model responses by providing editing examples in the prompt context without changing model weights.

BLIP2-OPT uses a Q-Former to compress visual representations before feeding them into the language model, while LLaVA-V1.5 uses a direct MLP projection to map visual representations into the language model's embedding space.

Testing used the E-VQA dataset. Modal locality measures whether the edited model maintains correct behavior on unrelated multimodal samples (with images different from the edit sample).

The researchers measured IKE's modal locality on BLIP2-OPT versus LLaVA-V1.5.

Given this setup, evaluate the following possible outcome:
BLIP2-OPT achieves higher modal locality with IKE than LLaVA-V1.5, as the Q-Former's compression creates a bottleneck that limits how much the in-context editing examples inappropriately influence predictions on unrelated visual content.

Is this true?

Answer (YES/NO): NO